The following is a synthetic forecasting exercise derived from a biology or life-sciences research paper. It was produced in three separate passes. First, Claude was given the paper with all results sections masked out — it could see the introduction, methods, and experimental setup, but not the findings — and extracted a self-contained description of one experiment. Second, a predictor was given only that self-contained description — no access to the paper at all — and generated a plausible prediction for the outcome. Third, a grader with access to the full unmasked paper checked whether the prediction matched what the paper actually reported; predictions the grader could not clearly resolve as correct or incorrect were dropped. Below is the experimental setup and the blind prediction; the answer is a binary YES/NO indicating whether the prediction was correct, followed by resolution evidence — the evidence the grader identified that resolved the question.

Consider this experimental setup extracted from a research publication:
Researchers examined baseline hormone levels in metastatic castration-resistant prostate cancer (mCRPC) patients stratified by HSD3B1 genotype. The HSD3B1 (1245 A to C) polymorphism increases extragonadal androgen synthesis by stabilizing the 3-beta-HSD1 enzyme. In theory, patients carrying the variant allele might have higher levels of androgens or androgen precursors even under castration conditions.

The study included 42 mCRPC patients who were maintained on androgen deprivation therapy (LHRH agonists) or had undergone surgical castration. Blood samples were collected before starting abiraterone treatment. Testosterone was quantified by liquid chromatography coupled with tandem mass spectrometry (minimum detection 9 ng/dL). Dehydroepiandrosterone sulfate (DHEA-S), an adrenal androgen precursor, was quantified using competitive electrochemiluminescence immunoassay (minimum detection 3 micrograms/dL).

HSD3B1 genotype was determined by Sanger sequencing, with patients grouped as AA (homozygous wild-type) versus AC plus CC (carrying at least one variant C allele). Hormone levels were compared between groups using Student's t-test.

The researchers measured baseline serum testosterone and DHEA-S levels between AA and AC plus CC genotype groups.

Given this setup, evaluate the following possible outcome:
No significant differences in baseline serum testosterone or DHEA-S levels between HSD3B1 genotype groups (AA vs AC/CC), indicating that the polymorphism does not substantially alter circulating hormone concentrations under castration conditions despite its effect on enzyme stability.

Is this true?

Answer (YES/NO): YES